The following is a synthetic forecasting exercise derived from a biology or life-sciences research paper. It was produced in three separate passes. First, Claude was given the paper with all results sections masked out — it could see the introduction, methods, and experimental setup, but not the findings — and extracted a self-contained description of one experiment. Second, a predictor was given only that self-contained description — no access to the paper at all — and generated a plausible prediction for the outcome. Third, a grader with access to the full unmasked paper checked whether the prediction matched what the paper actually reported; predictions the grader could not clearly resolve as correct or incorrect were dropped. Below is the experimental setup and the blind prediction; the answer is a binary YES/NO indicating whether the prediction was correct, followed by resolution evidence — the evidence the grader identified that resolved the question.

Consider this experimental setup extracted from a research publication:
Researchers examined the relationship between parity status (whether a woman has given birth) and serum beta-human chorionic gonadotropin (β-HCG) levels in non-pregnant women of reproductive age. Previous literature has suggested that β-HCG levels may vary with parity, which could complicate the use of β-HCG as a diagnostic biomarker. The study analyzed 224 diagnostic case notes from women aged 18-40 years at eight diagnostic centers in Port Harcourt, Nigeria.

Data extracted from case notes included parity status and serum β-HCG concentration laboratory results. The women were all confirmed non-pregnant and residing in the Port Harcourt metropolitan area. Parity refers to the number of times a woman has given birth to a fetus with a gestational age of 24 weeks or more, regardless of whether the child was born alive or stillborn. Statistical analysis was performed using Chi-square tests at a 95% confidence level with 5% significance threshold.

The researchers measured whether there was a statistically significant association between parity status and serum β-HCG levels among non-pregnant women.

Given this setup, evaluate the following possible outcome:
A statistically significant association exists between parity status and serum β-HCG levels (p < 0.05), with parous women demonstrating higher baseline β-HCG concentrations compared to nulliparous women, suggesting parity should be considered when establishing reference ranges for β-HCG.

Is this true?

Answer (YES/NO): NO